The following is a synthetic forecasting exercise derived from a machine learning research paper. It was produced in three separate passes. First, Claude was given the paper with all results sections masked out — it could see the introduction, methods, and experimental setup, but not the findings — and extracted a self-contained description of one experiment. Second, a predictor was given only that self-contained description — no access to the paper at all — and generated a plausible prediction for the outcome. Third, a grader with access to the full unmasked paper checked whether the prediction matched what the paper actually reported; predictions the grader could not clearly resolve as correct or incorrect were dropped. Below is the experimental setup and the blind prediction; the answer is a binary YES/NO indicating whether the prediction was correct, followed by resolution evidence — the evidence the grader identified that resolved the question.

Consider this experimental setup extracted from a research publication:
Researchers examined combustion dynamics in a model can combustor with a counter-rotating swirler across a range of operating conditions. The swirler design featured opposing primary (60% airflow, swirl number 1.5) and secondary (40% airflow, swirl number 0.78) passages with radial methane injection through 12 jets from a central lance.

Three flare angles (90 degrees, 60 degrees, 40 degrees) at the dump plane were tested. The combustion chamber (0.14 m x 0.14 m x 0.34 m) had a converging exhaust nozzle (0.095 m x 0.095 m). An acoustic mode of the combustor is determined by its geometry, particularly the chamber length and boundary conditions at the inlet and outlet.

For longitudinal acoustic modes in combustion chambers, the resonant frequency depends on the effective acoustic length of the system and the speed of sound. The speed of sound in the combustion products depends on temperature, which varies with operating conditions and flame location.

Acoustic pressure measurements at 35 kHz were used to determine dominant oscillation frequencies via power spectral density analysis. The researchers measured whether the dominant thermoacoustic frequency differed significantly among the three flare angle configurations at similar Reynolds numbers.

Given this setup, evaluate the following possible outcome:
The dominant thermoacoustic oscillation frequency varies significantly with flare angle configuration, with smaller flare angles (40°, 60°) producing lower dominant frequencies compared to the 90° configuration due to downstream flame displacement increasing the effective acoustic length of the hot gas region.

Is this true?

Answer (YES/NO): NO